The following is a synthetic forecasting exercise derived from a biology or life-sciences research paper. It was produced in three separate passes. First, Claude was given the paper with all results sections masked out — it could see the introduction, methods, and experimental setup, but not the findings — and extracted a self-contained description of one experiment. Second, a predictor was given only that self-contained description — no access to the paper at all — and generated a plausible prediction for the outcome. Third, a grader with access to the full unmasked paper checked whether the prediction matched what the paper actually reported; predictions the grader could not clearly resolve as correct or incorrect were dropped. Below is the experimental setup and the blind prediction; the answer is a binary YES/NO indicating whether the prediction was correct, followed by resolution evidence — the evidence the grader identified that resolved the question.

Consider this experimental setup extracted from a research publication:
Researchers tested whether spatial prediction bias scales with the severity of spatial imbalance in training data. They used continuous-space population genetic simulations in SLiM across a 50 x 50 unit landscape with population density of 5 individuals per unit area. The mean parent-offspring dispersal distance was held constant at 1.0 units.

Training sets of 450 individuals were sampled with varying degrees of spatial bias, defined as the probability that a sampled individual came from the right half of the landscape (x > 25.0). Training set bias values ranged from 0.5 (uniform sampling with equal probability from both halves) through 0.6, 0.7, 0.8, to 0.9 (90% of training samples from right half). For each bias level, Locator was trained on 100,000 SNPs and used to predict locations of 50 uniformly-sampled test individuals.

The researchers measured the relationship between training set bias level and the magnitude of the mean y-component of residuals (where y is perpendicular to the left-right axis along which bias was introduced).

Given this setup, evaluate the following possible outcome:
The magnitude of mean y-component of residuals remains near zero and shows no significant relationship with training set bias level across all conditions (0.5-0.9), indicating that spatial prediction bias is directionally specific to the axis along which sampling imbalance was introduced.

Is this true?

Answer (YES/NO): YES